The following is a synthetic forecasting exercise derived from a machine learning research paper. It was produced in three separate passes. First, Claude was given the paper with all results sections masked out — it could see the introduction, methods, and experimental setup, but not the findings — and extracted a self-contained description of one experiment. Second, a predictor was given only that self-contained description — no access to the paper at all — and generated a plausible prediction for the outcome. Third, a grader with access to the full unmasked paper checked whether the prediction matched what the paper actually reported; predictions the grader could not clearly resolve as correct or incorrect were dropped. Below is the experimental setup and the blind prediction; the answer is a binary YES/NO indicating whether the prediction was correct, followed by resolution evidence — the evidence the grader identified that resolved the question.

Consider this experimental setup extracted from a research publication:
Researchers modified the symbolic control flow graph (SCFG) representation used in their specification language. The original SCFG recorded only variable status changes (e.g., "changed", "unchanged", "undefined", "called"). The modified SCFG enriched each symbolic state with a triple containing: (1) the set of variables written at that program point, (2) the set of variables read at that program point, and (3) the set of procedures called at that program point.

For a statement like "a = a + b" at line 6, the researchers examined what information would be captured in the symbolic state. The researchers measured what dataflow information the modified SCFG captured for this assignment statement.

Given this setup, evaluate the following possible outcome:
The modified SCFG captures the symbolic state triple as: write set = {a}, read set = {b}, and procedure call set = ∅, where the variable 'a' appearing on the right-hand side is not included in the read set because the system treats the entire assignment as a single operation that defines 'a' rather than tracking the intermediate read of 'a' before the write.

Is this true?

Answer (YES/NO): NO